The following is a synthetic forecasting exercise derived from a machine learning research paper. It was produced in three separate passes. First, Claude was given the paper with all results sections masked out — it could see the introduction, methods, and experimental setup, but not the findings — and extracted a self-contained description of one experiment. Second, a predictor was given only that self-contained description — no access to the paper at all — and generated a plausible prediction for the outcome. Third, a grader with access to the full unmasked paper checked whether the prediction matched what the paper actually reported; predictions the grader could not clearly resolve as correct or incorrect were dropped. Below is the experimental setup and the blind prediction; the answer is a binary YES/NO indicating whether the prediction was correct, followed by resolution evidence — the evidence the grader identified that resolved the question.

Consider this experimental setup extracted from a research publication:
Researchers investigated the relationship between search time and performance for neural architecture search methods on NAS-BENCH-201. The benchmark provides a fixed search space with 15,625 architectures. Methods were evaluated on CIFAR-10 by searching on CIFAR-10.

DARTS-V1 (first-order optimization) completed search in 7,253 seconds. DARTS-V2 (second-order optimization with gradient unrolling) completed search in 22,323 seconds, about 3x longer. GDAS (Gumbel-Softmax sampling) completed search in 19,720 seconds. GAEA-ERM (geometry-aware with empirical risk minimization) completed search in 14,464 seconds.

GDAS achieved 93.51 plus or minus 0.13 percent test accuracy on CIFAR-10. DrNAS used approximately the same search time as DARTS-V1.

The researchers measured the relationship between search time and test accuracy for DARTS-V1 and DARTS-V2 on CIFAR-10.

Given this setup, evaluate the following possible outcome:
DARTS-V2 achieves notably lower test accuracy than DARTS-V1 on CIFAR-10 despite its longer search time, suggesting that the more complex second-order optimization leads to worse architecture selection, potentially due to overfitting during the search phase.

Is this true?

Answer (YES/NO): NO